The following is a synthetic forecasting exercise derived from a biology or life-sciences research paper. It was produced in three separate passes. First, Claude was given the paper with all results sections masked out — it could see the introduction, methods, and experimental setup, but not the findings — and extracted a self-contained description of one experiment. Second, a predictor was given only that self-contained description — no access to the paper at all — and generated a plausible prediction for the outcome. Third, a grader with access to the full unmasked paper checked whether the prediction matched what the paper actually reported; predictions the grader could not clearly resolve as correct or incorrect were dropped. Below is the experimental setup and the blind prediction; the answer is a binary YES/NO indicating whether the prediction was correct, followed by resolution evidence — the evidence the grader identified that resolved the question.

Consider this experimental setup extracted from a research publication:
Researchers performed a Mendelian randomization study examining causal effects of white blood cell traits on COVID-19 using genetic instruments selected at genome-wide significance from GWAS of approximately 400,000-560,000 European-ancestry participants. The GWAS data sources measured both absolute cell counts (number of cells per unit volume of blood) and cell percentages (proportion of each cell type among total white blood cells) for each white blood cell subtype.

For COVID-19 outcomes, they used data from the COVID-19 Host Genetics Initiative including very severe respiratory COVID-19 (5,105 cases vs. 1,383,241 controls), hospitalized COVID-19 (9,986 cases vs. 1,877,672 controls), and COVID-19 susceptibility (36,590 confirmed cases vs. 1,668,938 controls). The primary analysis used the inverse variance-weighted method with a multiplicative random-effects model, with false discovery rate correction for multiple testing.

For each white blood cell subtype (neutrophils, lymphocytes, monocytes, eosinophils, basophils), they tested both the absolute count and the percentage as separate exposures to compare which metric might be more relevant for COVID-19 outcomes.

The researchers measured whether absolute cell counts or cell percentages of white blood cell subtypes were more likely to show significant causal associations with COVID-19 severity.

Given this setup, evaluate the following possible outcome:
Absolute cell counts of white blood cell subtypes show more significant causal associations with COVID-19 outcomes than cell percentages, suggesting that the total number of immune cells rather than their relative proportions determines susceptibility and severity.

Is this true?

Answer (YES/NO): NO